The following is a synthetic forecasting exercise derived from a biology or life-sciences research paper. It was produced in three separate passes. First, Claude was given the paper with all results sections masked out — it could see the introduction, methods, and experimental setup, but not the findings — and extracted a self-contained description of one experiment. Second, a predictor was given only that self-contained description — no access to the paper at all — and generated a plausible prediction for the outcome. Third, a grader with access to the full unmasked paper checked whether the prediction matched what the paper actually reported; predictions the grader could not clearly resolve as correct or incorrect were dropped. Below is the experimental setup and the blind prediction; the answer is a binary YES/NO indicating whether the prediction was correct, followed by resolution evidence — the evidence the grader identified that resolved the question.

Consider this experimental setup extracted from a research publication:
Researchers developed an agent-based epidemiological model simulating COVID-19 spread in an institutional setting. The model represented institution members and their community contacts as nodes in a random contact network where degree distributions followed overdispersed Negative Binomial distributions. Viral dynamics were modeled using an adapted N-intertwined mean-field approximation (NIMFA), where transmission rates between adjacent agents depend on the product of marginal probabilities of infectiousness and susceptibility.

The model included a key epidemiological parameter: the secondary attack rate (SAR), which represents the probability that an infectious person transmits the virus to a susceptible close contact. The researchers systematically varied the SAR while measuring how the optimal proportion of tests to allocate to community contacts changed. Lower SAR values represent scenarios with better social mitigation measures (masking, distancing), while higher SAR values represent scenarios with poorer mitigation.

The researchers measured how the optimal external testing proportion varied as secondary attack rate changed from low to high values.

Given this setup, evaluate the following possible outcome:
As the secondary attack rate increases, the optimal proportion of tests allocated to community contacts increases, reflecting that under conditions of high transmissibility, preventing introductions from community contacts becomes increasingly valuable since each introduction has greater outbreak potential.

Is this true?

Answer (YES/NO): NO